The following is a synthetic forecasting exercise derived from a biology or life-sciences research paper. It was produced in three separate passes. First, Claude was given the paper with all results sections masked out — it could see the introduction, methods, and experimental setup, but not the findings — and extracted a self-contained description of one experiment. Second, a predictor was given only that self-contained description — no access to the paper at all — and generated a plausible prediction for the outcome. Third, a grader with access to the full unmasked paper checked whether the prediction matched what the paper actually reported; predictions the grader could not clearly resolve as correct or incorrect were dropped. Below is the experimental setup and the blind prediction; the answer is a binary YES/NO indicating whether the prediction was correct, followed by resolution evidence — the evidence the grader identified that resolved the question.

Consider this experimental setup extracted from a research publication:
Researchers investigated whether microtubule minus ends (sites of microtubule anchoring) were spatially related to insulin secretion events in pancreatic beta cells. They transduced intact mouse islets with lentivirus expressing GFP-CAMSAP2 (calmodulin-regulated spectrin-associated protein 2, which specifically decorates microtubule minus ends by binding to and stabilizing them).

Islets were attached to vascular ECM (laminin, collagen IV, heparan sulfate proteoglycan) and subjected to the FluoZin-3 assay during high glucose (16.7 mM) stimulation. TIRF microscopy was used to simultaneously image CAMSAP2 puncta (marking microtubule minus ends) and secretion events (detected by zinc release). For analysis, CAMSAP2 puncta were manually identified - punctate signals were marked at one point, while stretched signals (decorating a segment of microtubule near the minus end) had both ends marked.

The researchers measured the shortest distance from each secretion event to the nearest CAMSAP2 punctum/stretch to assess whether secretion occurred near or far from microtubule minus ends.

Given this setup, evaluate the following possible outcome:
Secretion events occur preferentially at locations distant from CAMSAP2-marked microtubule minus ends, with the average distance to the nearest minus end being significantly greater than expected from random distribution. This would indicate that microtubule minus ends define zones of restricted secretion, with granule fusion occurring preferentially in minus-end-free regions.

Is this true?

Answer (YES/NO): NO